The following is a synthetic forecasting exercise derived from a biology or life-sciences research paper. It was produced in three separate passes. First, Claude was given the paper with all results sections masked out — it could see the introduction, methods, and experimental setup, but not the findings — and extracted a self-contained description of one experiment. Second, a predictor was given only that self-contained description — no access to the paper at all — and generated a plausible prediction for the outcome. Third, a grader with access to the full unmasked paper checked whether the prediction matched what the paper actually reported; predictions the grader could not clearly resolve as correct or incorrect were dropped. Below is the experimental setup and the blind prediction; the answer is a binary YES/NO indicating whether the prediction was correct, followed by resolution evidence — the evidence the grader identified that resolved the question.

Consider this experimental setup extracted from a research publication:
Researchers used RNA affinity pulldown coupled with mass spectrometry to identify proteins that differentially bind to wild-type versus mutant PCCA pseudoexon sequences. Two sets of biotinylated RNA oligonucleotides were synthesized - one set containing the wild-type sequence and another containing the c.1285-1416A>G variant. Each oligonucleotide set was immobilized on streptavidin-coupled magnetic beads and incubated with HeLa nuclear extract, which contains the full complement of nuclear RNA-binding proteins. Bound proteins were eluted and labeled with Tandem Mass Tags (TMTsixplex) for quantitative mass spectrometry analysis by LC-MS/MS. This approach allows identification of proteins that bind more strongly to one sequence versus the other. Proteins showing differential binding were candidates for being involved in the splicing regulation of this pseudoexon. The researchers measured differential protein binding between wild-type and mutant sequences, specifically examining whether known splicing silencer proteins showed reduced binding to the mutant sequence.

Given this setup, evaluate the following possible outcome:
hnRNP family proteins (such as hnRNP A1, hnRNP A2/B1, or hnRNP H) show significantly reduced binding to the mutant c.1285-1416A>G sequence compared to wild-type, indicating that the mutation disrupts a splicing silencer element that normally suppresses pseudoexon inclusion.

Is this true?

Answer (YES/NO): YES